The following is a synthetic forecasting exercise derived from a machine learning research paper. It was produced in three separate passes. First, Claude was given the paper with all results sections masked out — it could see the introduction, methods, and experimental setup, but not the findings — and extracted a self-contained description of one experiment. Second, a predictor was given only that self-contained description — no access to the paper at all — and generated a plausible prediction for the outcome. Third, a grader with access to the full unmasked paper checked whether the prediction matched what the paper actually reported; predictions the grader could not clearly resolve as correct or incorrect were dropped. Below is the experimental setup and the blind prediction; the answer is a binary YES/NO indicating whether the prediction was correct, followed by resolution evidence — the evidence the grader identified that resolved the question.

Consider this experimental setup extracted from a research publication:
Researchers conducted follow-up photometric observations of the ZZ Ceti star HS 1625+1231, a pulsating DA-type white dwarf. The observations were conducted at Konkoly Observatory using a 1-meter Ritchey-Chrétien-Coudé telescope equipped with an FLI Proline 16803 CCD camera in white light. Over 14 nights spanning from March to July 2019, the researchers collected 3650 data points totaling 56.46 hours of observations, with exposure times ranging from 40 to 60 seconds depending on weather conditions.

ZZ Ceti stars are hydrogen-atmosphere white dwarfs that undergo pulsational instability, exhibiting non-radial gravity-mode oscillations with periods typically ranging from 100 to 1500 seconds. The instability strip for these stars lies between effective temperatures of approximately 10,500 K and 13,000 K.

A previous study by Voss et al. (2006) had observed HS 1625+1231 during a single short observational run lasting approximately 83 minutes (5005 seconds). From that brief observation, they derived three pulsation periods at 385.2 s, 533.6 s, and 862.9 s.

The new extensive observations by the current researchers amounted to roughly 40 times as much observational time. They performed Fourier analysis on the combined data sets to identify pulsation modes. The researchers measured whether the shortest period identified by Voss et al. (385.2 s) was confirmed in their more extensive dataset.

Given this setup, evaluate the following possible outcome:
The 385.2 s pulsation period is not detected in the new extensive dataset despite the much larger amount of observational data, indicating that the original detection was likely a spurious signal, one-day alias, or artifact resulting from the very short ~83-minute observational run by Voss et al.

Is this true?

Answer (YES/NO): YES